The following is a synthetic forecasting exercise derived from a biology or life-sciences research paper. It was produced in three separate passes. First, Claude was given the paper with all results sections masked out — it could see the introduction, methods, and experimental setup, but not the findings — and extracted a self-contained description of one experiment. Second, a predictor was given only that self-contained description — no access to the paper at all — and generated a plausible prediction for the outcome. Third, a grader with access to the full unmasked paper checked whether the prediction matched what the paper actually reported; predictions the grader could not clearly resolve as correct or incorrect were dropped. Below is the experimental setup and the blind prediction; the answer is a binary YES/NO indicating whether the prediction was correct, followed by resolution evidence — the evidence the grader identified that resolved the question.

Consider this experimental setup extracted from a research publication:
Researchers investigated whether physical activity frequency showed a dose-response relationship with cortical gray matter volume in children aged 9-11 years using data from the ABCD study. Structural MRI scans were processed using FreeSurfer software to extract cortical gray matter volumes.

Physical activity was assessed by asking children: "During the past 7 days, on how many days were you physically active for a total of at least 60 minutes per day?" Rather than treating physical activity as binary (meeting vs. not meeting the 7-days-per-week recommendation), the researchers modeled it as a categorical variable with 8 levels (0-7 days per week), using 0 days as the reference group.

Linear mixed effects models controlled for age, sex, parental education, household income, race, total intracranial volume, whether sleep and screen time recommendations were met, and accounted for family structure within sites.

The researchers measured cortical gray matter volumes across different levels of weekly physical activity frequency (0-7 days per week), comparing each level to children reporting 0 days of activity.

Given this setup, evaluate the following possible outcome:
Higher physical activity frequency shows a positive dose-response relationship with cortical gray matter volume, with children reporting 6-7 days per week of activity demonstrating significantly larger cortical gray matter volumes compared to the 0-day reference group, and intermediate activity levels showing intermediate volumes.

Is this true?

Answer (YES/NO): NO